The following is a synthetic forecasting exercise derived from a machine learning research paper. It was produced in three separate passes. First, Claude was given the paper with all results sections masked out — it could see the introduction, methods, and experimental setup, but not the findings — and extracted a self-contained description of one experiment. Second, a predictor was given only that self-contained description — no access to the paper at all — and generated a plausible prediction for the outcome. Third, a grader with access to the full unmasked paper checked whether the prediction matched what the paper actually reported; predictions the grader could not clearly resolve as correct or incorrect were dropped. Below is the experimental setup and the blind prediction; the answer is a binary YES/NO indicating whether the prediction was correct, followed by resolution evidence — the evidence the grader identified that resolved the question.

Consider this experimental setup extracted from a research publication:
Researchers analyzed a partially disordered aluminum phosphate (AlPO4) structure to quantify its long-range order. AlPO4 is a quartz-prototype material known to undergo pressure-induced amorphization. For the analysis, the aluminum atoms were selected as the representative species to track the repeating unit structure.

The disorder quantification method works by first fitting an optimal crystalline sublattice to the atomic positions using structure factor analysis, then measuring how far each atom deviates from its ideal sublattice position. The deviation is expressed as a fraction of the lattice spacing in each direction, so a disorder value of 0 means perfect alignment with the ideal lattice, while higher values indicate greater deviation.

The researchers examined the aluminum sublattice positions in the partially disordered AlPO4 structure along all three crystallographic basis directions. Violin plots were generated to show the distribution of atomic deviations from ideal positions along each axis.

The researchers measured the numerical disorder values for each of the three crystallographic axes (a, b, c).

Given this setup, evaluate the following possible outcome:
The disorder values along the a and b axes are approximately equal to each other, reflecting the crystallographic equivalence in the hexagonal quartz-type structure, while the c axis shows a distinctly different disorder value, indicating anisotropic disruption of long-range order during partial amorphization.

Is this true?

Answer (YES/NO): NO